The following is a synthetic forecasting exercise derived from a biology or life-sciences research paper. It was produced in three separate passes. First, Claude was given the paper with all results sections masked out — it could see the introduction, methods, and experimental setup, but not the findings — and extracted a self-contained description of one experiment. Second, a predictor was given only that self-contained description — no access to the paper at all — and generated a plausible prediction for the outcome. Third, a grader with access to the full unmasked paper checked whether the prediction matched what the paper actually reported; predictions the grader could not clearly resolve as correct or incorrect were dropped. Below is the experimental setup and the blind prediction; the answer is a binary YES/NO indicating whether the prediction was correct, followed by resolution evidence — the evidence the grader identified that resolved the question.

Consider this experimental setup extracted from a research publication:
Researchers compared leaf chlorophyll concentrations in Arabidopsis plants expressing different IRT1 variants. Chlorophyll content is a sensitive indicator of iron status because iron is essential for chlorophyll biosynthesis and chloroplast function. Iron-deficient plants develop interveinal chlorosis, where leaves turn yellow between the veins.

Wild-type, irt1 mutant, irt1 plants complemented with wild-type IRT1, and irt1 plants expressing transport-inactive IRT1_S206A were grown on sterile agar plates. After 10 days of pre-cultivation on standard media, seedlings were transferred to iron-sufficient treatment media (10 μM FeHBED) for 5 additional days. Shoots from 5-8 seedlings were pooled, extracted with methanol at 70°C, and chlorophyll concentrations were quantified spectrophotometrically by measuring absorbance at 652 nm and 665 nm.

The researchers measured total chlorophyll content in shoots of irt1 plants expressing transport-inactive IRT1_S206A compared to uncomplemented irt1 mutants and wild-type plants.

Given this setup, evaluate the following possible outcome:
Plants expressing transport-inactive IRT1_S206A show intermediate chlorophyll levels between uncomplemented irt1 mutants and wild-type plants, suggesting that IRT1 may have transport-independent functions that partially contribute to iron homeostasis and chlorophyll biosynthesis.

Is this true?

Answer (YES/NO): YES